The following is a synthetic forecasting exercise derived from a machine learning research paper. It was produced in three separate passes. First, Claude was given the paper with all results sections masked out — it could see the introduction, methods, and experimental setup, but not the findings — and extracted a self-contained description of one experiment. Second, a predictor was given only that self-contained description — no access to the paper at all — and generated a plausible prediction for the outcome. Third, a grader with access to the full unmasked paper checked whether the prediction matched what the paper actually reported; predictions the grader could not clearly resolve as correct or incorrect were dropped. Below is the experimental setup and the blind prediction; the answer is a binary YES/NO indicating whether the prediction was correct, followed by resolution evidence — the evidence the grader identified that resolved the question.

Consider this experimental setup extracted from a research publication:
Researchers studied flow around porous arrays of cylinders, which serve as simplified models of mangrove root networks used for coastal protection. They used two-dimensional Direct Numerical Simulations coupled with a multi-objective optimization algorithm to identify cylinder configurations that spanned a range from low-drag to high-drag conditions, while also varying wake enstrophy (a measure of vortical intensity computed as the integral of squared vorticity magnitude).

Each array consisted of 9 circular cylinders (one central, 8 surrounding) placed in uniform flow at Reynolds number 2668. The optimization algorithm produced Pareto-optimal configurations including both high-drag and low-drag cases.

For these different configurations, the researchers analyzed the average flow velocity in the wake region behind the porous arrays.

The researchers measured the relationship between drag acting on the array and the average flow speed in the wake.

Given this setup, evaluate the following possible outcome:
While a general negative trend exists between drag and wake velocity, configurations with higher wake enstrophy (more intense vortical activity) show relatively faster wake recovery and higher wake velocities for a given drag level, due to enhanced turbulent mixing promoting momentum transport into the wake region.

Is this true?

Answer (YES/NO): NO